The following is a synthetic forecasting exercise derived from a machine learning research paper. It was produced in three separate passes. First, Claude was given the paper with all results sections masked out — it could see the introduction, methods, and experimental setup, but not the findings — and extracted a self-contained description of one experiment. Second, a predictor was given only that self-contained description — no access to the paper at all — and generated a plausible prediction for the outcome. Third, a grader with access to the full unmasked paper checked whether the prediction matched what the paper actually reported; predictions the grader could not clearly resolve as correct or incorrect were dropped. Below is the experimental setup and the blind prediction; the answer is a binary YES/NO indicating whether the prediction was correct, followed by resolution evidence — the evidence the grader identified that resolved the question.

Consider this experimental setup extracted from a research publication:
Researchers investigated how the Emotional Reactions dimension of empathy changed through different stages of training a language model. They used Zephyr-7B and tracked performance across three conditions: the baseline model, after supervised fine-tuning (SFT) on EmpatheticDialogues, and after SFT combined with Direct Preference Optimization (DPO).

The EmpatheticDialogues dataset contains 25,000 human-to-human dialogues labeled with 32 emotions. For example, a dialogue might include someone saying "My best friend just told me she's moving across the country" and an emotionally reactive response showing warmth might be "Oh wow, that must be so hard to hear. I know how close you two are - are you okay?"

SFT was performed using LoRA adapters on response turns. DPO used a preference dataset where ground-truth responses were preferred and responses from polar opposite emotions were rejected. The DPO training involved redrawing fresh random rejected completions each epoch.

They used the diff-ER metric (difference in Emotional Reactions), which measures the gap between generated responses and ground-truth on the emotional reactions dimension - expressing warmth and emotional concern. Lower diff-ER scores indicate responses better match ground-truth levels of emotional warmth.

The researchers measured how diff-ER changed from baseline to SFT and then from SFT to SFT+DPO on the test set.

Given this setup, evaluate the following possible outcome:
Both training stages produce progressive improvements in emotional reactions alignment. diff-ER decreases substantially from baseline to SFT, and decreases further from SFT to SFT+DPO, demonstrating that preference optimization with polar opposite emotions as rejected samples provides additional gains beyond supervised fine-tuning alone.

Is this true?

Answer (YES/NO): YES